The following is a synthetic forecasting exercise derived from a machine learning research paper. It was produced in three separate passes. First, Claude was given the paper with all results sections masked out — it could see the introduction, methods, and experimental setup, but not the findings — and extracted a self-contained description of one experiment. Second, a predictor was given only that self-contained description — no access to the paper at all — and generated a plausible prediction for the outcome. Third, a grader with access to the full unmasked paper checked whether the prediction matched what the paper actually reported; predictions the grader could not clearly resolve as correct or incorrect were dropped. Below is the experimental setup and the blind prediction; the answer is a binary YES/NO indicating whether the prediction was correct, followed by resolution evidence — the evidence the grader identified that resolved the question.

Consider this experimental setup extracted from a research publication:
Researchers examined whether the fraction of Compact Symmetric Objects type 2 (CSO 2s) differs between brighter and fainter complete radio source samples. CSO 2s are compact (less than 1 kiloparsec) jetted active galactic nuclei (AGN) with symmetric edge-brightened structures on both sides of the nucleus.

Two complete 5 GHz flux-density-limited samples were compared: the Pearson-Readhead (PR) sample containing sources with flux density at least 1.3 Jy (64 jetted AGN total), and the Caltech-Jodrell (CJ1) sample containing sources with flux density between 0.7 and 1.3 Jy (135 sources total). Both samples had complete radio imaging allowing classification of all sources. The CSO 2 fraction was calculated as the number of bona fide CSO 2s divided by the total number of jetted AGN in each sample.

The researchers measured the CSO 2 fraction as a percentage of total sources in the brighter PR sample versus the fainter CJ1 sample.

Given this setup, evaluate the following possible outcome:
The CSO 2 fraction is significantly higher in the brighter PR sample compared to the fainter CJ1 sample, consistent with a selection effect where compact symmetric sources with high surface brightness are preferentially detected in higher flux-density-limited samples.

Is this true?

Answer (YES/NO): NO